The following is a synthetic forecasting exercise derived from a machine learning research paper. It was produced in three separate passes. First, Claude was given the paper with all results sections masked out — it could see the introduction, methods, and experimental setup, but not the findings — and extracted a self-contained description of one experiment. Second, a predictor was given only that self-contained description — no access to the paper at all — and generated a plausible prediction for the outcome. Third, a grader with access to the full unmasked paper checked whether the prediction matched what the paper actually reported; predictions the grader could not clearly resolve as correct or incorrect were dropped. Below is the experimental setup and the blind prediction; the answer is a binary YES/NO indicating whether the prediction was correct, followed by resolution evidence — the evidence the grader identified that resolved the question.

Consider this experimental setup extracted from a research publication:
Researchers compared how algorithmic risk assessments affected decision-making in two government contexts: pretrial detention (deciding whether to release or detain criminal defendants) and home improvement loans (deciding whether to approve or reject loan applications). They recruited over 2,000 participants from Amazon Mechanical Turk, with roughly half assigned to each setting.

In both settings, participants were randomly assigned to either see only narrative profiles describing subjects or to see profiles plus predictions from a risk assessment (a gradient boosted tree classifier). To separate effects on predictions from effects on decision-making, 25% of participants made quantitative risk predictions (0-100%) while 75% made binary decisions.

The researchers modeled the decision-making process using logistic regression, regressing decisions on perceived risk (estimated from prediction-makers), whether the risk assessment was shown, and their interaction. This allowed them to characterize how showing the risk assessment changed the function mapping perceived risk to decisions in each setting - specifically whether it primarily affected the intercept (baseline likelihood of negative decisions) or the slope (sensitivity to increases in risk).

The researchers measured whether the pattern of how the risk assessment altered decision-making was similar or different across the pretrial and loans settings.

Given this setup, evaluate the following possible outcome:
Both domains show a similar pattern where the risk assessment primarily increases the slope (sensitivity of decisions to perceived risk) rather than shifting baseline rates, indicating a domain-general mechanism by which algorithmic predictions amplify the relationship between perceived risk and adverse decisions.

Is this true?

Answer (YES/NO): NO